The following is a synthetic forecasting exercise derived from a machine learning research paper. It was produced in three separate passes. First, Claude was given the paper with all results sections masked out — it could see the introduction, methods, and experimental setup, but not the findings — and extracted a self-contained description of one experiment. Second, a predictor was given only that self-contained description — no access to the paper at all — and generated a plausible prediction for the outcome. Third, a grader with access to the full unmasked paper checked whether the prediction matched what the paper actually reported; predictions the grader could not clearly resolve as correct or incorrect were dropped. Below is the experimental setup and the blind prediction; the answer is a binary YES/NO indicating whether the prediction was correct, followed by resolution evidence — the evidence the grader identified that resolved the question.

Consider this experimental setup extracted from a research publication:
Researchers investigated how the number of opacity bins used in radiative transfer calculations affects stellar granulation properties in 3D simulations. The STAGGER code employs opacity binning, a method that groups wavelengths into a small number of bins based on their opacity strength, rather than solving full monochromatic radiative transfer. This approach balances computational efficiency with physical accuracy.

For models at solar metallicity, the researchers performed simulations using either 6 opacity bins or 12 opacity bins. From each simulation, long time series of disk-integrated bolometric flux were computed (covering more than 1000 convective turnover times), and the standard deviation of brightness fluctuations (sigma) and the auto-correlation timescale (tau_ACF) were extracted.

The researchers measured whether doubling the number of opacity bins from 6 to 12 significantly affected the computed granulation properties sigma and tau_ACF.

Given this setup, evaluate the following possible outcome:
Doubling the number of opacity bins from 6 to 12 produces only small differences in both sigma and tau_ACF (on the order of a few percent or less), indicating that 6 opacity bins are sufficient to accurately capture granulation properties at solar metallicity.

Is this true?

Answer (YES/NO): YES